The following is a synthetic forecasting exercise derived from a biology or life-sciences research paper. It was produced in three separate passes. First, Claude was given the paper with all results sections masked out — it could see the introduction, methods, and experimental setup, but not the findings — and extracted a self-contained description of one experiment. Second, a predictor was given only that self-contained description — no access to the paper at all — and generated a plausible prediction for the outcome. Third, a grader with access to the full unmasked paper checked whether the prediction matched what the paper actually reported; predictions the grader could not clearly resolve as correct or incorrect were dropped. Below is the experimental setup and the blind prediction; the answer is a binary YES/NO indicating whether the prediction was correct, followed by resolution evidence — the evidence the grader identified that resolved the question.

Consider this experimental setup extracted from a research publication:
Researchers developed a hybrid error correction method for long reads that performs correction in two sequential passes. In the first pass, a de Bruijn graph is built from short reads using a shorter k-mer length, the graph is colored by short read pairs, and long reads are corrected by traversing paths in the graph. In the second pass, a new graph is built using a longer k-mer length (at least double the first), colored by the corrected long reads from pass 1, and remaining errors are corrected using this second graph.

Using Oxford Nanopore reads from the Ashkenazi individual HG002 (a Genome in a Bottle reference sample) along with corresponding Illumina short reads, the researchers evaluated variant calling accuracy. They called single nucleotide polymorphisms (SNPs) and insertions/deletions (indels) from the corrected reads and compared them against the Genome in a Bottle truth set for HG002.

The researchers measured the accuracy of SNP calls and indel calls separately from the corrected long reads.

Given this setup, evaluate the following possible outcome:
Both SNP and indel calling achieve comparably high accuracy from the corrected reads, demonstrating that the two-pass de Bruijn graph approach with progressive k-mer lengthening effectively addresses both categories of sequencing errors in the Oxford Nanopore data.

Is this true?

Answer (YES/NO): NO